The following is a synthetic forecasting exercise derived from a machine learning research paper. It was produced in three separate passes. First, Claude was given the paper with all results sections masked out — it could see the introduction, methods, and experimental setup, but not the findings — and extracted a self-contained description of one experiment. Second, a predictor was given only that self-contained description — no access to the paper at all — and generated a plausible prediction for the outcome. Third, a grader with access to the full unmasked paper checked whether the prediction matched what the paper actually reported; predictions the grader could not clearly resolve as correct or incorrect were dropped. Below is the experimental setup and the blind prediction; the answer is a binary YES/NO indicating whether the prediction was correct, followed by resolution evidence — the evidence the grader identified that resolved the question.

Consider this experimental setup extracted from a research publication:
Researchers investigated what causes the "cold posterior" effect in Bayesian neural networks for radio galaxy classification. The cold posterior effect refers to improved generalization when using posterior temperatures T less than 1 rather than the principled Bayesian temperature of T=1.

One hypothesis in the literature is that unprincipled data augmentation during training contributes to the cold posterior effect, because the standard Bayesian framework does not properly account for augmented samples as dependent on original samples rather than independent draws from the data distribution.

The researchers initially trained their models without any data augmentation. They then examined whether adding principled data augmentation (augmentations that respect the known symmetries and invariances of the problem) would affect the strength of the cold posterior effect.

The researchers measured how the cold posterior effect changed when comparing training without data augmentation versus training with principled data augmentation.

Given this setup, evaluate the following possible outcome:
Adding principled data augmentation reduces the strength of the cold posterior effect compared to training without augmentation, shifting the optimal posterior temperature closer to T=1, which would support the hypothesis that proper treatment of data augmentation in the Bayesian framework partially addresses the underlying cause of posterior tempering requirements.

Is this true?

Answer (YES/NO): YES